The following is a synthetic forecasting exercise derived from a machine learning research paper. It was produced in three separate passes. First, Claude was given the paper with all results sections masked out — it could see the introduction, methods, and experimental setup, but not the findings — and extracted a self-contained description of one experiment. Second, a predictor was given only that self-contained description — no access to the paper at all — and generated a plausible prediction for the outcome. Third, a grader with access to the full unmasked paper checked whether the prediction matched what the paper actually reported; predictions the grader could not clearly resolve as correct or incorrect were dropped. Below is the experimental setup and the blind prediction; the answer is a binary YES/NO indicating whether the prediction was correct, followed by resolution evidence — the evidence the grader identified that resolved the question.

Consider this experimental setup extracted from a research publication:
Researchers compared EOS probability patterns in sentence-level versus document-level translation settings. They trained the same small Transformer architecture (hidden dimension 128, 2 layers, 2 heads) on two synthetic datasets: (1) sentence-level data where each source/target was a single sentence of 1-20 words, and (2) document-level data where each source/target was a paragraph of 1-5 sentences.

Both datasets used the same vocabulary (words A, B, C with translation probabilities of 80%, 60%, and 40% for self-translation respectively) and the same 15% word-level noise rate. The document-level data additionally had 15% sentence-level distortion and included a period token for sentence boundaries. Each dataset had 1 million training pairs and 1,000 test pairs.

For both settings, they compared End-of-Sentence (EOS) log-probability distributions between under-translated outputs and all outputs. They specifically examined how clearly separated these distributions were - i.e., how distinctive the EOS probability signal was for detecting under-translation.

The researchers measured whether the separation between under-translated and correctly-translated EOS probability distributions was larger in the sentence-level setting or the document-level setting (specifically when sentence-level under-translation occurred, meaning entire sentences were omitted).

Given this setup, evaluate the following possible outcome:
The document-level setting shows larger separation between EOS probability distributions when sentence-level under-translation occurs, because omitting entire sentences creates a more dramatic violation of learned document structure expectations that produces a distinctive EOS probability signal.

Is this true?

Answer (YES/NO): YES